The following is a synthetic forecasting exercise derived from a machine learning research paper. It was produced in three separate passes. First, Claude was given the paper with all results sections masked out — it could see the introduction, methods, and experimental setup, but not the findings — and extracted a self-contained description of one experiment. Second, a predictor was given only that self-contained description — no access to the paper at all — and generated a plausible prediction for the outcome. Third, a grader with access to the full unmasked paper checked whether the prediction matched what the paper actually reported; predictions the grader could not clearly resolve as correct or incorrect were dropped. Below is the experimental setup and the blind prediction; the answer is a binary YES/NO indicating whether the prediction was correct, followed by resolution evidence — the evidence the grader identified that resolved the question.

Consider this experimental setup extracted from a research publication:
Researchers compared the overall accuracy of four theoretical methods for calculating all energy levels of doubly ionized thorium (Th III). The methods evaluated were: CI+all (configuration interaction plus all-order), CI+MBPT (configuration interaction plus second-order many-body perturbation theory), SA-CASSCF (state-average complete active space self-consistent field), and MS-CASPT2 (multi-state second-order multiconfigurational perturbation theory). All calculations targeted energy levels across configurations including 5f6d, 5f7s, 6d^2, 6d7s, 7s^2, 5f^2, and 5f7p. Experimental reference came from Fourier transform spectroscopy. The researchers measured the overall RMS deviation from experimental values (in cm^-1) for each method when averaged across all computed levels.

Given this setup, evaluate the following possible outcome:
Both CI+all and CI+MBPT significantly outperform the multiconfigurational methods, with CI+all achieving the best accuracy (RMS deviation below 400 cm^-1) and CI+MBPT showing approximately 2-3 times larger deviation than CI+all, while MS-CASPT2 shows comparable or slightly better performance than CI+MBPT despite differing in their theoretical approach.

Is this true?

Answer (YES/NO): NO